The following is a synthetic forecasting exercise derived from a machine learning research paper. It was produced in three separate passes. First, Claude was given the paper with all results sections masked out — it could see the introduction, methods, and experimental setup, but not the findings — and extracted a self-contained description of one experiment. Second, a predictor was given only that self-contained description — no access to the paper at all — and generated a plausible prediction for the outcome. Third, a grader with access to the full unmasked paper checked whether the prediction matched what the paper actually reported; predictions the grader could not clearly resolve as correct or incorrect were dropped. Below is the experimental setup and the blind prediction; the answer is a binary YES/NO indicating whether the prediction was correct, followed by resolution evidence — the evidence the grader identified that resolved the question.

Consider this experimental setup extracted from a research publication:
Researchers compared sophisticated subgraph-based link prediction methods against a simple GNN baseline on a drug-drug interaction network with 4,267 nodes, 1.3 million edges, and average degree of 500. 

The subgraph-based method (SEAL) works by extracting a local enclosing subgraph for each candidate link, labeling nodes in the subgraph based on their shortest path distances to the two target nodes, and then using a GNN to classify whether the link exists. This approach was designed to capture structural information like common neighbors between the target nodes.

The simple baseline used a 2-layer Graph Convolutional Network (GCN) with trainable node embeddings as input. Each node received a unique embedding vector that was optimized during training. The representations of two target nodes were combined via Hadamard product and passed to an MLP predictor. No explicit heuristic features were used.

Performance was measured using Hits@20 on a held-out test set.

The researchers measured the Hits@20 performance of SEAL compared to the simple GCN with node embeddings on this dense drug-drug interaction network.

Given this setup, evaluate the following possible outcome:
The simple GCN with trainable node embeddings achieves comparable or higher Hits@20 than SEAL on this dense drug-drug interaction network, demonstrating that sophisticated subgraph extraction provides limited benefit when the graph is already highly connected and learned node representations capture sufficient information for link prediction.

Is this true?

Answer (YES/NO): YES